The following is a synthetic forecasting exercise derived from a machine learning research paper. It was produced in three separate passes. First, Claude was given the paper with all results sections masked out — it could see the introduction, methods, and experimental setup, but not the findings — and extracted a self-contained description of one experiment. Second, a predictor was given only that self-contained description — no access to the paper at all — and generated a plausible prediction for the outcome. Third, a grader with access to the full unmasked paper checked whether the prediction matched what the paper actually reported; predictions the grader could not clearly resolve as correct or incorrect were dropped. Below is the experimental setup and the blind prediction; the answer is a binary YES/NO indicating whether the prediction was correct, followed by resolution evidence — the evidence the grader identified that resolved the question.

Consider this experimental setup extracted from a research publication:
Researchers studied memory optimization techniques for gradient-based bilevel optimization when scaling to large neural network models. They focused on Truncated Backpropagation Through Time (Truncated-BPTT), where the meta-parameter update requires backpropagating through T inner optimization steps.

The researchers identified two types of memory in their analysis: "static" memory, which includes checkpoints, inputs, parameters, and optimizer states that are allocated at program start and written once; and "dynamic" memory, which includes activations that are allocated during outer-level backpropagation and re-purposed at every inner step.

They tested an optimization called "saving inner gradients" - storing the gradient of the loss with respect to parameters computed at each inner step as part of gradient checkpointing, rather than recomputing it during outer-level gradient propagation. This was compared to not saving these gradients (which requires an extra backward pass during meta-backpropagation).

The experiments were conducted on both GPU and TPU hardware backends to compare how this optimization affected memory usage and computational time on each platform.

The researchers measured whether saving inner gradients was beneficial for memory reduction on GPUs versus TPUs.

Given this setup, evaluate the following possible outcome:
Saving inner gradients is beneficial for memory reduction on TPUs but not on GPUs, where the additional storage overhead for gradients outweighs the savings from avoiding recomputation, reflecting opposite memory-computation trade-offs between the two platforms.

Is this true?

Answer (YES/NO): NO